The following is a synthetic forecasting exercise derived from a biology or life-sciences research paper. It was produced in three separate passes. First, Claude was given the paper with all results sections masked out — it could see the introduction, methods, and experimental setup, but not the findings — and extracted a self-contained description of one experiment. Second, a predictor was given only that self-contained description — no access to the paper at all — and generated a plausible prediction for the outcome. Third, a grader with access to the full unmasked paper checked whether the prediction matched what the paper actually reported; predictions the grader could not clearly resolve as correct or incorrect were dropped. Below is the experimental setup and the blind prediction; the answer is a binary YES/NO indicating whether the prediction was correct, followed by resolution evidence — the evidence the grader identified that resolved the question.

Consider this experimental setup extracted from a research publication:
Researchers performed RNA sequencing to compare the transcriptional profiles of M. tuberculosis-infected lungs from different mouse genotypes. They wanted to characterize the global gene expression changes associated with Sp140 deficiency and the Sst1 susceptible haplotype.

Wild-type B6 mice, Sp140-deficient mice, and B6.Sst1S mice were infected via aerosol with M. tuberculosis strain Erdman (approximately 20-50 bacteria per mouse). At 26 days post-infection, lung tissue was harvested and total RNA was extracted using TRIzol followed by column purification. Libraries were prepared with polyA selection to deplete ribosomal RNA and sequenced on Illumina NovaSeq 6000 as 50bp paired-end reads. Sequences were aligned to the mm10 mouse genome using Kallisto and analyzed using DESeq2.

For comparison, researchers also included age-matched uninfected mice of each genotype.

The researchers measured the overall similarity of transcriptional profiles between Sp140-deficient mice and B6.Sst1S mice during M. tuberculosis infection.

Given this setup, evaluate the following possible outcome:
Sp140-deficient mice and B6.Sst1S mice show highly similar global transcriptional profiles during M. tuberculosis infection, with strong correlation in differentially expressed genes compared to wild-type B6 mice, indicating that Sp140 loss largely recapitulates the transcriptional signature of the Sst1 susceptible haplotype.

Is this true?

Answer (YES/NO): YES